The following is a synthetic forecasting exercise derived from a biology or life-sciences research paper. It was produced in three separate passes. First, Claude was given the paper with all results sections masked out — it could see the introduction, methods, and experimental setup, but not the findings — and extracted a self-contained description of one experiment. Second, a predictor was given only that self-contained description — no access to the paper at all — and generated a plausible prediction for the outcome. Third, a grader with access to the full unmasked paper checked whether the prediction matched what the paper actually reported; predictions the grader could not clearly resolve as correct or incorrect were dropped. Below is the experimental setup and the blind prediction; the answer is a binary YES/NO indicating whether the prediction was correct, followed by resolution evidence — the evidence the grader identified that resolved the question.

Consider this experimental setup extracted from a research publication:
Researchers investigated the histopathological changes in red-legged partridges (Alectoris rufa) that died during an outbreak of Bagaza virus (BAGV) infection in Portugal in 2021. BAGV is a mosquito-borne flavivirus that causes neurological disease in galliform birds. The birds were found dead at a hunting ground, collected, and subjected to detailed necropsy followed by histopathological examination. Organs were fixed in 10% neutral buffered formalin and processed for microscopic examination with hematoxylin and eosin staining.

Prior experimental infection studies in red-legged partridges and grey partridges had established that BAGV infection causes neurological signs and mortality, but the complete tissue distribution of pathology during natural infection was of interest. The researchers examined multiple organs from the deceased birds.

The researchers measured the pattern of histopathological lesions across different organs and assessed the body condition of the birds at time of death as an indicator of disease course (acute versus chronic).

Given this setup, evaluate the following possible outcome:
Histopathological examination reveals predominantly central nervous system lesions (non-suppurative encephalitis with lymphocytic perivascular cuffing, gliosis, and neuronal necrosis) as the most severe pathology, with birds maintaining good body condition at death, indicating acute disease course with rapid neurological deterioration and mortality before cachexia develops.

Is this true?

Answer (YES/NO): NO